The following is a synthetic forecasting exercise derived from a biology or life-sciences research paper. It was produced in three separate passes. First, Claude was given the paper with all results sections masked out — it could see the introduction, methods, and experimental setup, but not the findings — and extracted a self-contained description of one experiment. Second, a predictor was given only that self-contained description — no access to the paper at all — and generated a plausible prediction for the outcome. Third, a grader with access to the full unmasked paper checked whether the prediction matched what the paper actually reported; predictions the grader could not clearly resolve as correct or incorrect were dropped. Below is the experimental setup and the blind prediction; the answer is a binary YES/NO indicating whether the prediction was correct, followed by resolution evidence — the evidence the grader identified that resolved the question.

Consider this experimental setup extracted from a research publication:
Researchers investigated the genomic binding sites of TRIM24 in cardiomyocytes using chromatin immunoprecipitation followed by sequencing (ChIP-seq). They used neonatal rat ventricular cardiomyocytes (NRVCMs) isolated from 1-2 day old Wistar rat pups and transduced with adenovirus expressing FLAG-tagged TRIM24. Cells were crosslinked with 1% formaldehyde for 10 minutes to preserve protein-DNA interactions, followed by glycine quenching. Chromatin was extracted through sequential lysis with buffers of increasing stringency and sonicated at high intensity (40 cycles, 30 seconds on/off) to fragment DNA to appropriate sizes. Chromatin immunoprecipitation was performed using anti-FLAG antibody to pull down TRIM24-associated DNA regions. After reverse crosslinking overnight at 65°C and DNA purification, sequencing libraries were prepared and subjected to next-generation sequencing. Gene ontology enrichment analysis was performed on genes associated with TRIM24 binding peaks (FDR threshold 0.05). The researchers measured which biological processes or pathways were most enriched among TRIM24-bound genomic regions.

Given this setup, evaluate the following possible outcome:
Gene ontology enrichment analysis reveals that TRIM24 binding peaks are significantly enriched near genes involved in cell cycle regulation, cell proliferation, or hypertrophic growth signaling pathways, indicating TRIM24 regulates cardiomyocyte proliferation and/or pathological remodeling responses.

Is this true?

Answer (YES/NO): NO